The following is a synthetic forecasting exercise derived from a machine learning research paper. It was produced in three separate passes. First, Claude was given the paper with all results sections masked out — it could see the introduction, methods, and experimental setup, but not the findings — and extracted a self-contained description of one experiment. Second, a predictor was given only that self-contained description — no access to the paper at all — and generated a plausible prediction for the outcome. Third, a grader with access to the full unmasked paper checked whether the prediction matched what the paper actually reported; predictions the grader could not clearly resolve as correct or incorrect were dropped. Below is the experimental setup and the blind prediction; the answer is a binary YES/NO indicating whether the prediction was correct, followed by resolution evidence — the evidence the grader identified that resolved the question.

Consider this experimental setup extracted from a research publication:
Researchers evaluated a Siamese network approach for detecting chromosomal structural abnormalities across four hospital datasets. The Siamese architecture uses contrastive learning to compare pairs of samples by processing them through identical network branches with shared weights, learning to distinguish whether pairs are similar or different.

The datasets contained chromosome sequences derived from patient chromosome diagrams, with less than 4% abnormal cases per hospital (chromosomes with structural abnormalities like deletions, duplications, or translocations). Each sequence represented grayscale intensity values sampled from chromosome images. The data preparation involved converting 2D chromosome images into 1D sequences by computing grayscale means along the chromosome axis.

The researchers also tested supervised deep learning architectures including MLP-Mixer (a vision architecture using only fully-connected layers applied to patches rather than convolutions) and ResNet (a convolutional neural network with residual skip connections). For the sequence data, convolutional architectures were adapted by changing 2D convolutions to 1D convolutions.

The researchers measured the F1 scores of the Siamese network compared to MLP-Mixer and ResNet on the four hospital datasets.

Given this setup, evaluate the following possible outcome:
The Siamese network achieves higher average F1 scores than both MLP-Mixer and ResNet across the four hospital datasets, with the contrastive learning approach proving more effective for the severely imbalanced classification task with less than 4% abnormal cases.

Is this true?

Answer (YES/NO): NO